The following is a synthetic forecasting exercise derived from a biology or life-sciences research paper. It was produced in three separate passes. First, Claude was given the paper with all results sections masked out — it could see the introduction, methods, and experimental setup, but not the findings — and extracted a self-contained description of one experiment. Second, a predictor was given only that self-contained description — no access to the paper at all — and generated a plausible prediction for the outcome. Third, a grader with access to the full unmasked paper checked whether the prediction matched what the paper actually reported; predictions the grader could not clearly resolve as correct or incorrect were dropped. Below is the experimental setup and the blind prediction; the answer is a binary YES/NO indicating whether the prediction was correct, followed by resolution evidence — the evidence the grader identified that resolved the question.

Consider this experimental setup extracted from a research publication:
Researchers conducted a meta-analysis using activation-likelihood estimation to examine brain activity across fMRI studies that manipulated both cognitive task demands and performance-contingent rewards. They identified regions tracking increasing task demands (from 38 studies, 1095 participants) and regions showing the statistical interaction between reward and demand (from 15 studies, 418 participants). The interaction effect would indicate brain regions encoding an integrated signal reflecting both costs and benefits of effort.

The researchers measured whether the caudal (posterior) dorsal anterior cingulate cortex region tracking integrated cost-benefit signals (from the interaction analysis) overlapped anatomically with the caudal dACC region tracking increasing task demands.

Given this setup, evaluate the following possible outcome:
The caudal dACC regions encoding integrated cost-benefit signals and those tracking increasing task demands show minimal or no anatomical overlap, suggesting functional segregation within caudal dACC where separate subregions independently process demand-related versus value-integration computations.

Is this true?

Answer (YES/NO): NO